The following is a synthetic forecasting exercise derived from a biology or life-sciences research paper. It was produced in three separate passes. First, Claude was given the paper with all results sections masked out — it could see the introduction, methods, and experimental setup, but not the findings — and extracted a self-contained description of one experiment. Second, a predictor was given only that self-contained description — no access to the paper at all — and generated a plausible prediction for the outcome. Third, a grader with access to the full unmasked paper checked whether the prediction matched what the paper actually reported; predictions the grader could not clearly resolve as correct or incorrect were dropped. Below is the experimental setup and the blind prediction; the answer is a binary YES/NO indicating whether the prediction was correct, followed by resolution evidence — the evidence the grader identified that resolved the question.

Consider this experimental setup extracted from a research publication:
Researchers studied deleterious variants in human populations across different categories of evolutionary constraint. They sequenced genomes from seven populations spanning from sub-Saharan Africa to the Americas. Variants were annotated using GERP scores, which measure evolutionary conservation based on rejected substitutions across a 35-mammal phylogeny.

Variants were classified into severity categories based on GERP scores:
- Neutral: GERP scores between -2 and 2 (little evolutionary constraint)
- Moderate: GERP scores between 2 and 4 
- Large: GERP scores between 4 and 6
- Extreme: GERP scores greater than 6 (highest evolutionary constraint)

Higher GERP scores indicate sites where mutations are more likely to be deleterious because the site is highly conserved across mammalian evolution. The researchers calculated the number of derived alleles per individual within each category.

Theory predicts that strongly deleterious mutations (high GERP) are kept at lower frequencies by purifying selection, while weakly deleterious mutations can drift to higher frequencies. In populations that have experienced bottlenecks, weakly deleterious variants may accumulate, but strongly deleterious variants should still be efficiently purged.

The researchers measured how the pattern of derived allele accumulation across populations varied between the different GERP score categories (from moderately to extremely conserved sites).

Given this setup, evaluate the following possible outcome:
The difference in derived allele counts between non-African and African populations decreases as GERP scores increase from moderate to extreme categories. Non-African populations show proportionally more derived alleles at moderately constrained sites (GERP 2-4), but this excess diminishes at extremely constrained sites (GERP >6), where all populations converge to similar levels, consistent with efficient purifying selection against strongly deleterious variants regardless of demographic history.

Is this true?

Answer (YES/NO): NO